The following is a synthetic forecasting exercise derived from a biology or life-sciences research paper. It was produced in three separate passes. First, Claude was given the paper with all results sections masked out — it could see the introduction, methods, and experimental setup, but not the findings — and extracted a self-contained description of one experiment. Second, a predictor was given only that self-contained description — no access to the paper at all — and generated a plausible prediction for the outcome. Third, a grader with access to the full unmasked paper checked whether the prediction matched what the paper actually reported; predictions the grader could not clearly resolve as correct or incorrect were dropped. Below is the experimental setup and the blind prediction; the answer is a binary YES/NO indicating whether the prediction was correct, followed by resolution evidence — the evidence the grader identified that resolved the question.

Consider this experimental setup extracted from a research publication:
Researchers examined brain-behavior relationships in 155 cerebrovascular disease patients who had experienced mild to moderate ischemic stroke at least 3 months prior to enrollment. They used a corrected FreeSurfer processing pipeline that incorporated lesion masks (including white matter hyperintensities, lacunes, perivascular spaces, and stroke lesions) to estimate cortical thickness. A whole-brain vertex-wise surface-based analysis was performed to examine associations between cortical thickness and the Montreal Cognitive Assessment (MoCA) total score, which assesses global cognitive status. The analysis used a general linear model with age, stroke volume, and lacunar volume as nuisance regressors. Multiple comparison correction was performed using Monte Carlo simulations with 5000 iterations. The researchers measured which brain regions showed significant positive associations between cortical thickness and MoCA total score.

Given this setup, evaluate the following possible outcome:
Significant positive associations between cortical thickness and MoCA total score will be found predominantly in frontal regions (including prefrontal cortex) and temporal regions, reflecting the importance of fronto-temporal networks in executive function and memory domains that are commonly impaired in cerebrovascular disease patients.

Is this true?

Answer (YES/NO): NO